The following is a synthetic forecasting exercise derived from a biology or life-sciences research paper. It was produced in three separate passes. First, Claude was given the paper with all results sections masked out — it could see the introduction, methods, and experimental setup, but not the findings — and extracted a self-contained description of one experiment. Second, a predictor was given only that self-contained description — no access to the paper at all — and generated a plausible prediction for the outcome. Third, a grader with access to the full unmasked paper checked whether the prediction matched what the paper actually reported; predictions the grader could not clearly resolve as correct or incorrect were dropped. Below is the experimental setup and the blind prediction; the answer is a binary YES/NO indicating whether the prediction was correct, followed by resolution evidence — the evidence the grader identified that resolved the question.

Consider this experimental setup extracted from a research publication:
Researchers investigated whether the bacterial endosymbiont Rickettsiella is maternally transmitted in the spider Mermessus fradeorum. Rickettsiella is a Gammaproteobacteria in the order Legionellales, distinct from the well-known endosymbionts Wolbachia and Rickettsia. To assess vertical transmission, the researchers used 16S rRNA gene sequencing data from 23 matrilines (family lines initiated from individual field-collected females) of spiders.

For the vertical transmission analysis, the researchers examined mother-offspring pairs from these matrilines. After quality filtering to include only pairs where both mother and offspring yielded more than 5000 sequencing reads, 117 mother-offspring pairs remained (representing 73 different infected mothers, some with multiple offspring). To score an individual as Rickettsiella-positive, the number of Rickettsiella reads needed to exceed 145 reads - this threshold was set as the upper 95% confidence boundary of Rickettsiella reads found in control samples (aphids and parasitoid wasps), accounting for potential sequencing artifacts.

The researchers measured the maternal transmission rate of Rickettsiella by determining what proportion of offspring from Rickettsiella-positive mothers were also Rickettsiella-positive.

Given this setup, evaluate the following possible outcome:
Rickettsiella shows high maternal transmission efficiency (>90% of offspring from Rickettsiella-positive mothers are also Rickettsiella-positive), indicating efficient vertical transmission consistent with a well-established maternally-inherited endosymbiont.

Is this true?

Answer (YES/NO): YES